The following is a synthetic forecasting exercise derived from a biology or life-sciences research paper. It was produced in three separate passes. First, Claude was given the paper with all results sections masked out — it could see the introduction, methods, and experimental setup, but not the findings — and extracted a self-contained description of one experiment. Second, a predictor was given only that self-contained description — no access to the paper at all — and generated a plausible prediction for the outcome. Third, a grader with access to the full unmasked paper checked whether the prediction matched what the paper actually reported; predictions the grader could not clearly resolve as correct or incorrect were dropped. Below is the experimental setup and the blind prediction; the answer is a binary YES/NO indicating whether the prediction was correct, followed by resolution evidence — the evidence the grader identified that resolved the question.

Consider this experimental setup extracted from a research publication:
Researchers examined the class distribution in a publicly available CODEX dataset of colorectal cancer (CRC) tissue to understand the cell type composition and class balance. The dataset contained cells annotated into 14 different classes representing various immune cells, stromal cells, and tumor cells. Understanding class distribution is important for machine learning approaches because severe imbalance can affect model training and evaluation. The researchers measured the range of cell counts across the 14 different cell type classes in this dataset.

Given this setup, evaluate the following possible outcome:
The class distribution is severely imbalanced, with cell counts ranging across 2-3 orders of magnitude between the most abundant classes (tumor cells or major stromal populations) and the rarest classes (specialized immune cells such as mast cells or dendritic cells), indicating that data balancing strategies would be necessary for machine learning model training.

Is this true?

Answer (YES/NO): YES